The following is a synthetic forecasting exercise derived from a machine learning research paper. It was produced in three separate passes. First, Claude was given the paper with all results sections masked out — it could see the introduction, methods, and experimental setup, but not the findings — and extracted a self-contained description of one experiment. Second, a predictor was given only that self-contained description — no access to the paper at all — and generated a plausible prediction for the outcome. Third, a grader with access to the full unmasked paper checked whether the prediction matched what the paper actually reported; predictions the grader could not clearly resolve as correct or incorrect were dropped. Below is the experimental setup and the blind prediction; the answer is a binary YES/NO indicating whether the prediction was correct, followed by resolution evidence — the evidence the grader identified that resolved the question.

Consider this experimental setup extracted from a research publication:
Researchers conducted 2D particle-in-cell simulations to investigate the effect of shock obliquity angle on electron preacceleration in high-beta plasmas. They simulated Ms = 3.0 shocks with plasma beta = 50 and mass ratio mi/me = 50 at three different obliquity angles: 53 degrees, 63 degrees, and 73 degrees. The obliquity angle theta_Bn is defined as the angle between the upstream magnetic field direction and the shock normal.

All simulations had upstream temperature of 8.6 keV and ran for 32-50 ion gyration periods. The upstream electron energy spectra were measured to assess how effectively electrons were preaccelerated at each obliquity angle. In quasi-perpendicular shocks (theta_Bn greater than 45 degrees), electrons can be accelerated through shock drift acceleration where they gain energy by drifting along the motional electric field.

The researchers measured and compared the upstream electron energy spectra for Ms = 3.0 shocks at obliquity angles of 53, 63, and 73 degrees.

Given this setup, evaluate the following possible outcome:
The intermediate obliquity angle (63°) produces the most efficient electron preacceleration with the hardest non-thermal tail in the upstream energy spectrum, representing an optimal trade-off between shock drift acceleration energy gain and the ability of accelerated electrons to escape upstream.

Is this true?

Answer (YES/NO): NO